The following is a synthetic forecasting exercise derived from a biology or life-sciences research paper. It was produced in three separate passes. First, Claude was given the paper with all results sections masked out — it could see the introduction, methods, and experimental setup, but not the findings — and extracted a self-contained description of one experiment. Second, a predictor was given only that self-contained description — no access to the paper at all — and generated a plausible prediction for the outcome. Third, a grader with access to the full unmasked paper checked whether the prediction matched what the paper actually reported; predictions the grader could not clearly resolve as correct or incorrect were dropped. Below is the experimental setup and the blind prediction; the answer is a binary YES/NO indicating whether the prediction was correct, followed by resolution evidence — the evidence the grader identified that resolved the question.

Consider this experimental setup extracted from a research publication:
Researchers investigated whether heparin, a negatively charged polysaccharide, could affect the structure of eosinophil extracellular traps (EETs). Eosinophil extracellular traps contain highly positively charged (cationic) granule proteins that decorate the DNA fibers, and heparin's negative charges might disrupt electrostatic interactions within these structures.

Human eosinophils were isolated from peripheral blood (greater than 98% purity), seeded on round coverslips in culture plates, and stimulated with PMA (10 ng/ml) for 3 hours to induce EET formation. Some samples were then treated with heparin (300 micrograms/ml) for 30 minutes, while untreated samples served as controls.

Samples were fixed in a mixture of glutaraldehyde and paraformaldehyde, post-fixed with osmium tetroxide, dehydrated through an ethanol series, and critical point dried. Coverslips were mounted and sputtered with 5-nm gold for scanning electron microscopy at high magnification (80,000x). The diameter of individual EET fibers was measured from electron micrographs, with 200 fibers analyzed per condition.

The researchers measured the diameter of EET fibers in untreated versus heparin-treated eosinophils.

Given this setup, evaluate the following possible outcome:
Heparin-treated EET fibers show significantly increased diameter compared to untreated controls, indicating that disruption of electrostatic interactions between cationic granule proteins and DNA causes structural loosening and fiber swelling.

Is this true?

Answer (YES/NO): NO